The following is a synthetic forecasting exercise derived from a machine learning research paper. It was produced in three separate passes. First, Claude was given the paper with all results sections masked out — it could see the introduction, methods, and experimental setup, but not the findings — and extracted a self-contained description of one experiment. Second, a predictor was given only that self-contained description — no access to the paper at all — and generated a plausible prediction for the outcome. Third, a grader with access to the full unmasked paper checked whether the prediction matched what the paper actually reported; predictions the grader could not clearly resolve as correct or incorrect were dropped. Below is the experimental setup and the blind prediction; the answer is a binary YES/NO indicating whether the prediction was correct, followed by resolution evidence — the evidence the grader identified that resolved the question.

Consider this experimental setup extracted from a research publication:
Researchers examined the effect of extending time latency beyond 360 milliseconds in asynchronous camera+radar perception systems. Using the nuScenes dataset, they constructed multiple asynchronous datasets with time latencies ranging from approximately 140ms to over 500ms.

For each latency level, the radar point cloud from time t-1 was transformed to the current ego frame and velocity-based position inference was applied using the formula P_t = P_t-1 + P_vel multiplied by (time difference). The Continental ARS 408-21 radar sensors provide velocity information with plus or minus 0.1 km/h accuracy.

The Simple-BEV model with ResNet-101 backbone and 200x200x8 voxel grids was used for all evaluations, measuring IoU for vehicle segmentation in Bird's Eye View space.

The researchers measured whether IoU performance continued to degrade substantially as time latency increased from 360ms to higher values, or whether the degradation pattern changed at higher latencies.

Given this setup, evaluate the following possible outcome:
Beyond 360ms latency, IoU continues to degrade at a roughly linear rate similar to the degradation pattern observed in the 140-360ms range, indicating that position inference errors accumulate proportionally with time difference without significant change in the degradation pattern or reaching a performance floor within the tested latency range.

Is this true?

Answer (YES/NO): YES